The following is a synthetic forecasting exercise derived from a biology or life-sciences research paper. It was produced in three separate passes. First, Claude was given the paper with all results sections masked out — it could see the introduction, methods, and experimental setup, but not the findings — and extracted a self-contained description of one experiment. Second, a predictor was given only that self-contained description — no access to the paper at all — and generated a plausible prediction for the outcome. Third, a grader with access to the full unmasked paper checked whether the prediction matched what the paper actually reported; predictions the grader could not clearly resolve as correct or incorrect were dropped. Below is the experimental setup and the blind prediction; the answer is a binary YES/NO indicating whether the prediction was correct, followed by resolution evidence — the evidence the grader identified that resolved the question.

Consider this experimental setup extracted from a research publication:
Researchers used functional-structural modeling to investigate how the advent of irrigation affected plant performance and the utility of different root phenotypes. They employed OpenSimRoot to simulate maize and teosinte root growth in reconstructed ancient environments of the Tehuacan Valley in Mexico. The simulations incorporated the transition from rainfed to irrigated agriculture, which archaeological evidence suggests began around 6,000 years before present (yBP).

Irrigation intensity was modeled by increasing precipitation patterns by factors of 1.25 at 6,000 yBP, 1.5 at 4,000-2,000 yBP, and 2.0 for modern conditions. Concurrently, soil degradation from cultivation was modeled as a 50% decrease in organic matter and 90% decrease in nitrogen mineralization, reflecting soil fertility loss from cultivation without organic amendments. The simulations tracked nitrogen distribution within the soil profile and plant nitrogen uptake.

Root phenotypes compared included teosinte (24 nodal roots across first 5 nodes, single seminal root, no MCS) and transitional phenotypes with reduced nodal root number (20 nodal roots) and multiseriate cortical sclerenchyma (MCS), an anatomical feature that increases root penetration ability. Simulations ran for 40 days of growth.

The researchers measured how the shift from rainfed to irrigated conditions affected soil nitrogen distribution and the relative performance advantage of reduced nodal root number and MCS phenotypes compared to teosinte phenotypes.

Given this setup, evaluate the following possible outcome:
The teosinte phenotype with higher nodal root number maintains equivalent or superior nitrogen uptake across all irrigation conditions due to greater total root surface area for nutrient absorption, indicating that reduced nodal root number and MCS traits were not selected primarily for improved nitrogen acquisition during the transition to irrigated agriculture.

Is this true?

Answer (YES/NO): NO